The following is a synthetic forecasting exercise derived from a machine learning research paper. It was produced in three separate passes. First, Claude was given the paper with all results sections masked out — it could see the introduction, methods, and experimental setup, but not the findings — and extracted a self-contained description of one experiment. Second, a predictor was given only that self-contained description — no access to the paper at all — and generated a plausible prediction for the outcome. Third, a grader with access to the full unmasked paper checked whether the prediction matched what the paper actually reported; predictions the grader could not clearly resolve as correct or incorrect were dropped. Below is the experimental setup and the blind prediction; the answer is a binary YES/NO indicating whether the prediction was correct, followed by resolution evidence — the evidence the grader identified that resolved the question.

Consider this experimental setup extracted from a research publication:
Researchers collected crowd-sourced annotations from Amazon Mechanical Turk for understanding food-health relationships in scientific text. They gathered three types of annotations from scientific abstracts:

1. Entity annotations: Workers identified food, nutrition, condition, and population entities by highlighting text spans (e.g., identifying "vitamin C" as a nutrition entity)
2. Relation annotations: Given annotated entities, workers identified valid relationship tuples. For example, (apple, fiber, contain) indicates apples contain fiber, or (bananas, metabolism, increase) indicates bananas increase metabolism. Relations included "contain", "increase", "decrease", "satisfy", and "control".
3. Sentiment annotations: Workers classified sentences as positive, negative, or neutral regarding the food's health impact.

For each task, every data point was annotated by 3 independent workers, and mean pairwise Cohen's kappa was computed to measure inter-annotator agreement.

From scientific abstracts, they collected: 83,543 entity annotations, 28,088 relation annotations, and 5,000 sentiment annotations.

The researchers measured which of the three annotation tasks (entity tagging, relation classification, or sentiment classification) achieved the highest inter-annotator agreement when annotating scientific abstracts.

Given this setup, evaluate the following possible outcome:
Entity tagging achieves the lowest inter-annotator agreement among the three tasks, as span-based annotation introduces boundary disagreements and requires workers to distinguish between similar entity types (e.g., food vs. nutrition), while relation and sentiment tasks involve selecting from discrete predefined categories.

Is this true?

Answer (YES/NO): NO